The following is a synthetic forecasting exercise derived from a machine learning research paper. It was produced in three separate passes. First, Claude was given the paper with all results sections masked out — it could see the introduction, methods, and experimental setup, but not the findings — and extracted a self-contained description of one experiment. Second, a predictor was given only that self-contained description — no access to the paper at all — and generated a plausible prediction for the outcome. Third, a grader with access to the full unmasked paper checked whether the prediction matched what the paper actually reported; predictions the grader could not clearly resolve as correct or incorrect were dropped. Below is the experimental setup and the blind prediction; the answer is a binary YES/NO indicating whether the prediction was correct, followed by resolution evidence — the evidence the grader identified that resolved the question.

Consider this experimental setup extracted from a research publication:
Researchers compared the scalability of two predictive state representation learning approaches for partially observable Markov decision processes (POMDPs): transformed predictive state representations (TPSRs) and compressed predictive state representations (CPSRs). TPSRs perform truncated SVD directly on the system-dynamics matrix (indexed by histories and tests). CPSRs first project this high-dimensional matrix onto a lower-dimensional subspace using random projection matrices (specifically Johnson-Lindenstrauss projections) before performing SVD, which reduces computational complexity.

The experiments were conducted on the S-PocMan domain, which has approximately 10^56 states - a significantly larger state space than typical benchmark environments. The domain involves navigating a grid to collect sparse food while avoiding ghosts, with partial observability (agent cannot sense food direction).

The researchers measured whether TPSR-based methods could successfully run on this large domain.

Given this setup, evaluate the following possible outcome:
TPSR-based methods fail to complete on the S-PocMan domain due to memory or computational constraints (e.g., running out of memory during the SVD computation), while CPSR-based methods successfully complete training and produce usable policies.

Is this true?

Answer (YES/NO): YES